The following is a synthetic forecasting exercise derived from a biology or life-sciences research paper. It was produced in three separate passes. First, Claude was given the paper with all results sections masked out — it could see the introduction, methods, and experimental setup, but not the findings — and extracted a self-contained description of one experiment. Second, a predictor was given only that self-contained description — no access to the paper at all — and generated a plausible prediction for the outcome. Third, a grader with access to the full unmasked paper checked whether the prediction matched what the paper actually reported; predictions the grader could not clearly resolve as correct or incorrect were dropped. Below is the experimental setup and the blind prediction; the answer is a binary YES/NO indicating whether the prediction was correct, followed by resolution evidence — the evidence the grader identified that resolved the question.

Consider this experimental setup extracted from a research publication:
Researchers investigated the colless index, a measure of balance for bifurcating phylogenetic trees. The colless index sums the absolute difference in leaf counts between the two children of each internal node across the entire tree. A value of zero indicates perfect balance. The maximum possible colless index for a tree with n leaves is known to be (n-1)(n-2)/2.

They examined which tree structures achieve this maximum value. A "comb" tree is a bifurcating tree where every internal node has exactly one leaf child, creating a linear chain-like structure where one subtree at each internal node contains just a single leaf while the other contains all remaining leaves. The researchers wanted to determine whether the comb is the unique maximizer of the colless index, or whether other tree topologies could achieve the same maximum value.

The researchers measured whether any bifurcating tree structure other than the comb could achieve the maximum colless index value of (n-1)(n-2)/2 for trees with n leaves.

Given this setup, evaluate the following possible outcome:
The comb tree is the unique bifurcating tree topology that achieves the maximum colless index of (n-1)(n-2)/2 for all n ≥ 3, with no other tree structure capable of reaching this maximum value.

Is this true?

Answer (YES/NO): YES